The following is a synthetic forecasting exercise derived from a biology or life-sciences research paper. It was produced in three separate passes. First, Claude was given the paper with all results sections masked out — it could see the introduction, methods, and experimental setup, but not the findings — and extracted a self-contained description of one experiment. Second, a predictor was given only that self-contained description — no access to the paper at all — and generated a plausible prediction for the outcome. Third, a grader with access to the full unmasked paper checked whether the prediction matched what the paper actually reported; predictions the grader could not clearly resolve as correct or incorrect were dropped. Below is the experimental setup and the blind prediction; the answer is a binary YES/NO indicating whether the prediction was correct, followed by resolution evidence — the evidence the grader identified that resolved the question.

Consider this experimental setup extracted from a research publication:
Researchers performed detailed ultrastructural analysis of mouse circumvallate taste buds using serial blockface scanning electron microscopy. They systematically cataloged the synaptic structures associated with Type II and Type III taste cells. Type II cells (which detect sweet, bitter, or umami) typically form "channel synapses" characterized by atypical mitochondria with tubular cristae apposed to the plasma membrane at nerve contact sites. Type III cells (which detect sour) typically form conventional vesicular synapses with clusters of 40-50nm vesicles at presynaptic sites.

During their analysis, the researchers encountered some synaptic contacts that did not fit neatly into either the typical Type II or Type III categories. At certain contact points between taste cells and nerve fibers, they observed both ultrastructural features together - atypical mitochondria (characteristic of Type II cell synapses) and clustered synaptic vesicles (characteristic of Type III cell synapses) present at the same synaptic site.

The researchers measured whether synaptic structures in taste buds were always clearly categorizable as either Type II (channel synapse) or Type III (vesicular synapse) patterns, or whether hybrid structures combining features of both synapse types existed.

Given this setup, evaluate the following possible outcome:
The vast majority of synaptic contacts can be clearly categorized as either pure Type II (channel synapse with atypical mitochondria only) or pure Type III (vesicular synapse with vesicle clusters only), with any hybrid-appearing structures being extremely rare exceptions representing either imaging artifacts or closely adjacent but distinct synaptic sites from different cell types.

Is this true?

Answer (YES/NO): NO